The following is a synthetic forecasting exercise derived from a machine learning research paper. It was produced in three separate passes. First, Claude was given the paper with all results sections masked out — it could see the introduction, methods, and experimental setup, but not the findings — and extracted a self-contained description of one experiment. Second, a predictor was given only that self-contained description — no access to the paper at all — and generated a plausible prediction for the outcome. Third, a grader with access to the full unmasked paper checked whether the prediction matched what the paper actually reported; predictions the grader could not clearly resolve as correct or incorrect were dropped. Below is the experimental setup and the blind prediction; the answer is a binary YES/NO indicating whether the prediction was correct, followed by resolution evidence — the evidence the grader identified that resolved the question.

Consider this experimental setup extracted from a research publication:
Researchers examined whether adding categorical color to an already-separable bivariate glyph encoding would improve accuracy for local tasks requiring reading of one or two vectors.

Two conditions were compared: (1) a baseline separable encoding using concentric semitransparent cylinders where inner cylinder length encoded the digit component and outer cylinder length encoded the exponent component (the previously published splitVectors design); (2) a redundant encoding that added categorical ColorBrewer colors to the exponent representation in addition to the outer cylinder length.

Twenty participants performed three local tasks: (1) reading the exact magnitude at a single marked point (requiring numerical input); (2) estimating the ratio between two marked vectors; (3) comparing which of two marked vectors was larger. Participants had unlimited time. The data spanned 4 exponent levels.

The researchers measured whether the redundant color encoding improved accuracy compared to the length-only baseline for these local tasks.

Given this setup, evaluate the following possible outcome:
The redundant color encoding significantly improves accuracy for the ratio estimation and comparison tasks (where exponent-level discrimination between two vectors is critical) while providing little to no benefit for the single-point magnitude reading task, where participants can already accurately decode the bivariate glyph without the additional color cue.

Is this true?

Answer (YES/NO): NO